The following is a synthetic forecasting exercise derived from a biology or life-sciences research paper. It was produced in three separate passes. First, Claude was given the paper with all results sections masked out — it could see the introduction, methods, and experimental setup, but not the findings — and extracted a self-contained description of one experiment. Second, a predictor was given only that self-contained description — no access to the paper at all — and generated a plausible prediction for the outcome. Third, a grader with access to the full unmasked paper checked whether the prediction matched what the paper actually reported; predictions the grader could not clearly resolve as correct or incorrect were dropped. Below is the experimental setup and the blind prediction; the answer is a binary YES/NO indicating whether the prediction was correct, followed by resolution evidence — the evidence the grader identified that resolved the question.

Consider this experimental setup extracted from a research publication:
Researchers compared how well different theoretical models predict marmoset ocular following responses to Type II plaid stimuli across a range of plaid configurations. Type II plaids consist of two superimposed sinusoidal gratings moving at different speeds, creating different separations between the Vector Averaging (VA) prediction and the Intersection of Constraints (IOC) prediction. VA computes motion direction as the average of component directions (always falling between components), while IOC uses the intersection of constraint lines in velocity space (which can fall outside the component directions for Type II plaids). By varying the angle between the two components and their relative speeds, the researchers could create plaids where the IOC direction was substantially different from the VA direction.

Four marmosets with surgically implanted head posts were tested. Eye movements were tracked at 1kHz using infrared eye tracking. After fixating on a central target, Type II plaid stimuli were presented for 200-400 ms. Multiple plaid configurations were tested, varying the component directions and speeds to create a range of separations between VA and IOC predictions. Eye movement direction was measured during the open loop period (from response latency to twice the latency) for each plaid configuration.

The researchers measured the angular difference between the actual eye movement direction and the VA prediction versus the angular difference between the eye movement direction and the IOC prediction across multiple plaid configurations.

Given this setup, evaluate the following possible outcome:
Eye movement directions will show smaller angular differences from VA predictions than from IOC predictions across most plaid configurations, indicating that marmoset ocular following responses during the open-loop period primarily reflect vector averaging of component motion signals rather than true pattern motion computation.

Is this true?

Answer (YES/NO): NO